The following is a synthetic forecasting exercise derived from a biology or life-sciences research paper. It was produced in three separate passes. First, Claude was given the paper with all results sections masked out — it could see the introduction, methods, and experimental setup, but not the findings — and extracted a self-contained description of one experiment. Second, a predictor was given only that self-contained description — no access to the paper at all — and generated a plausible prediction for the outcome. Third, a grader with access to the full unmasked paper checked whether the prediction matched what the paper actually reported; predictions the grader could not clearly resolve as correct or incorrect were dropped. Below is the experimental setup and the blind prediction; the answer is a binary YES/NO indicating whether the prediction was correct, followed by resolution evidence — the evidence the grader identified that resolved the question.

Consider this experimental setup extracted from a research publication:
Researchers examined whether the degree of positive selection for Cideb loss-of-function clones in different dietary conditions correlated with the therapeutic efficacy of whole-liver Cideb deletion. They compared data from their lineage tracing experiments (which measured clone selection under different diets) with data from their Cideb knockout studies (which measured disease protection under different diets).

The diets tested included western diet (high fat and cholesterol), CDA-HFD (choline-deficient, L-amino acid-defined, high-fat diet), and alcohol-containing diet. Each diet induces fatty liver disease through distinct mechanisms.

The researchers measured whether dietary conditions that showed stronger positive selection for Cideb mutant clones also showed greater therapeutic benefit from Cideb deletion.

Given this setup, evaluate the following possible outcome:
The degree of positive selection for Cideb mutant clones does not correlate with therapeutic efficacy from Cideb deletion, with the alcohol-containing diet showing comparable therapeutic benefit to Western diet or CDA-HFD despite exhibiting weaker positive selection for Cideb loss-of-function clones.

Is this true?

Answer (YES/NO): NO